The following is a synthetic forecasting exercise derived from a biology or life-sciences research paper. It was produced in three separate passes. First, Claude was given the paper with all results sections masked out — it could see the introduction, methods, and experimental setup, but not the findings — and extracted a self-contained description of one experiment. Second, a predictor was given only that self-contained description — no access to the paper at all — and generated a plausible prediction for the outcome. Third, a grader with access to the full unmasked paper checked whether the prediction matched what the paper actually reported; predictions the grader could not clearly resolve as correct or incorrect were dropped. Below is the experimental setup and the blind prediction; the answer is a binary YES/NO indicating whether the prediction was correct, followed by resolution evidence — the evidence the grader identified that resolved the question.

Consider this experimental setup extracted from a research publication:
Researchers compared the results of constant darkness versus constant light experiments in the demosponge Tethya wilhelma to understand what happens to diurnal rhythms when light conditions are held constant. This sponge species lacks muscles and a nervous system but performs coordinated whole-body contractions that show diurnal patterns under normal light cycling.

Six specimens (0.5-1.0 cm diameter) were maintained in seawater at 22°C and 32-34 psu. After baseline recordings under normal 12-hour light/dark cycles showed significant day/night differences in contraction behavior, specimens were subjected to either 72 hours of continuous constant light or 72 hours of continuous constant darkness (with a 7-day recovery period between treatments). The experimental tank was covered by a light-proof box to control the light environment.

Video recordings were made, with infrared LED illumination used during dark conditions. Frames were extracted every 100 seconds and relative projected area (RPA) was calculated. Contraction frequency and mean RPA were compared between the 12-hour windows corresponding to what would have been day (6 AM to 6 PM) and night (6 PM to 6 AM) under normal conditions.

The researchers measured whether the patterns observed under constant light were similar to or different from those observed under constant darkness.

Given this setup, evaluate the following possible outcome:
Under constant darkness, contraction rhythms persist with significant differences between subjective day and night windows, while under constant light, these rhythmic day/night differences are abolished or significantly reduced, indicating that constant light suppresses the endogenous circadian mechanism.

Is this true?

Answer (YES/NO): NO